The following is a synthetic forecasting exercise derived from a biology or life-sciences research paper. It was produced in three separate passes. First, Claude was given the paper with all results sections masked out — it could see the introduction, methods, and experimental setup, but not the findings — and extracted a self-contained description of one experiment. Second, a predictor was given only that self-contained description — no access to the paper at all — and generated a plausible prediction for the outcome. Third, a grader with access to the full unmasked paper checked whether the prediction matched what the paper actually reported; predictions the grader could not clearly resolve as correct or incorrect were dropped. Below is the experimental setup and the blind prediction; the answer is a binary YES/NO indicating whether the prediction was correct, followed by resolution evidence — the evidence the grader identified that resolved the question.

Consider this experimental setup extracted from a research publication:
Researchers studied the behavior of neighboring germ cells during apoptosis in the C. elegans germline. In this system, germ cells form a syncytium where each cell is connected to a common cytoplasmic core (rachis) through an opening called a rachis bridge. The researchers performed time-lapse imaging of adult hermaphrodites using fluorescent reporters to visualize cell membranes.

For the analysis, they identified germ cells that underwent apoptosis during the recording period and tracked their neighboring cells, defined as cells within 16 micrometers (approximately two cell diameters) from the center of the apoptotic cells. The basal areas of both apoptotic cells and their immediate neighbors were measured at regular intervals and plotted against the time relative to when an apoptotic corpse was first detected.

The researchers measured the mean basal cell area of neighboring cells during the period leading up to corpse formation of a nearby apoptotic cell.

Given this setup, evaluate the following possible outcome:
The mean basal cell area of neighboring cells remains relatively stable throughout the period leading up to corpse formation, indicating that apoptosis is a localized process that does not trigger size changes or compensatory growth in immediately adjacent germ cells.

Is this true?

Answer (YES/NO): NO